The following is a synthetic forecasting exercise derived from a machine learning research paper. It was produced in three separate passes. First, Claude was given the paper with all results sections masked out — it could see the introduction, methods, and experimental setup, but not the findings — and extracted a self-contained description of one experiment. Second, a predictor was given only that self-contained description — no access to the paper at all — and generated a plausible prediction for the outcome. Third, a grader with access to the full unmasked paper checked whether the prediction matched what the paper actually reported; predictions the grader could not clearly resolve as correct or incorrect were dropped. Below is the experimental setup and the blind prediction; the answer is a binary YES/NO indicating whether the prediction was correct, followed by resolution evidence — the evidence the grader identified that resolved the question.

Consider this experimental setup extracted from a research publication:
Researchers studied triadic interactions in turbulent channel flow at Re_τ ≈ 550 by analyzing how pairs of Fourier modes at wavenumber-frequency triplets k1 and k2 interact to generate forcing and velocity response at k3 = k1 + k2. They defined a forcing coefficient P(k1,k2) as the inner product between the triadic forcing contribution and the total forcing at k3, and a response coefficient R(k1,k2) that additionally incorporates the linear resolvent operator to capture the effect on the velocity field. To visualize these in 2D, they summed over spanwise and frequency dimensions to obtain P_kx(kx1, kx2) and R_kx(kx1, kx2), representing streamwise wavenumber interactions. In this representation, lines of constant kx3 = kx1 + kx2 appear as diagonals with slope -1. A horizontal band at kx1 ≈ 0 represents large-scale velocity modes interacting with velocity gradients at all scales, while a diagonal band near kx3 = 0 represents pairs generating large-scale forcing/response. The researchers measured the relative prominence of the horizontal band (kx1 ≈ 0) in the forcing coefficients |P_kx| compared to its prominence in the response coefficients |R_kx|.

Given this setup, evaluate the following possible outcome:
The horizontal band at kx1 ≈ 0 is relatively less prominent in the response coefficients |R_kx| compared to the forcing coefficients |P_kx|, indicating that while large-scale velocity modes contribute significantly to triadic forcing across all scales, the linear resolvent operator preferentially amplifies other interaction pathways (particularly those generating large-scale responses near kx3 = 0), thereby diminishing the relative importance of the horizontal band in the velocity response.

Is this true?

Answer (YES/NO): YES